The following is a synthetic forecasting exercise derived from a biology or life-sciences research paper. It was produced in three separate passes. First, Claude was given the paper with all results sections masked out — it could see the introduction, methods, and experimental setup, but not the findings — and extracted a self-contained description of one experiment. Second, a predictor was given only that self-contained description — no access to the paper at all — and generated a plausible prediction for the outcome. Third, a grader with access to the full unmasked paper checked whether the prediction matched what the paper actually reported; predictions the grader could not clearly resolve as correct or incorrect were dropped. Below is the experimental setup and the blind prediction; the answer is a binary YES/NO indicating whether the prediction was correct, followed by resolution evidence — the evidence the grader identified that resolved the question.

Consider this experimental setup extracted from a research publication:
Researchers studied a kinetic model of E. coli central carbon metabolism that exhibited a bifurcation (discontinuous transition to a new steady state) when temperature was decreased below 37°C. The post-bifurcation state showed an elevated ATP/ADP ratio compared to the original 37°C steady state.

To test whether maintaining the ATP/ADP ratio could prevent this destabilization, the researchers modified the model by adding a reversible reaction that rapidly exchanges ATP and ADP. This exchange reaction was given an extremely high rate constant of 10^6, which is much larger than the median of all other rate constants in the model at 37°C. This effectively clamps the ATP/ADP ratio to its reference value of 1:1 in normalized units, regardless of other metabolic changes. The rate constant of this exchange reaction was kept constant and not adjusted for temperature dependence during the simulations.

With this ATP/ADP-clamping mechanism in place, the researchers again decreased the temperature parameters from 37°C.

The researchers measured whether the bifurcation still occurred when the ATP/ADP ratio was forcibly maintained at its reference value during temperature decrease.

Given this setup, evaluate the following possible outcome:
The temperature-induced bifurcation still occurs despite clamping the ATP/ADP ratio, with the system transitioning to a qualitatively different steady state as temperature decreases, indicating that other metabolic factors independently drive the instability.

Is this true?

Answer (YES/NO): NO